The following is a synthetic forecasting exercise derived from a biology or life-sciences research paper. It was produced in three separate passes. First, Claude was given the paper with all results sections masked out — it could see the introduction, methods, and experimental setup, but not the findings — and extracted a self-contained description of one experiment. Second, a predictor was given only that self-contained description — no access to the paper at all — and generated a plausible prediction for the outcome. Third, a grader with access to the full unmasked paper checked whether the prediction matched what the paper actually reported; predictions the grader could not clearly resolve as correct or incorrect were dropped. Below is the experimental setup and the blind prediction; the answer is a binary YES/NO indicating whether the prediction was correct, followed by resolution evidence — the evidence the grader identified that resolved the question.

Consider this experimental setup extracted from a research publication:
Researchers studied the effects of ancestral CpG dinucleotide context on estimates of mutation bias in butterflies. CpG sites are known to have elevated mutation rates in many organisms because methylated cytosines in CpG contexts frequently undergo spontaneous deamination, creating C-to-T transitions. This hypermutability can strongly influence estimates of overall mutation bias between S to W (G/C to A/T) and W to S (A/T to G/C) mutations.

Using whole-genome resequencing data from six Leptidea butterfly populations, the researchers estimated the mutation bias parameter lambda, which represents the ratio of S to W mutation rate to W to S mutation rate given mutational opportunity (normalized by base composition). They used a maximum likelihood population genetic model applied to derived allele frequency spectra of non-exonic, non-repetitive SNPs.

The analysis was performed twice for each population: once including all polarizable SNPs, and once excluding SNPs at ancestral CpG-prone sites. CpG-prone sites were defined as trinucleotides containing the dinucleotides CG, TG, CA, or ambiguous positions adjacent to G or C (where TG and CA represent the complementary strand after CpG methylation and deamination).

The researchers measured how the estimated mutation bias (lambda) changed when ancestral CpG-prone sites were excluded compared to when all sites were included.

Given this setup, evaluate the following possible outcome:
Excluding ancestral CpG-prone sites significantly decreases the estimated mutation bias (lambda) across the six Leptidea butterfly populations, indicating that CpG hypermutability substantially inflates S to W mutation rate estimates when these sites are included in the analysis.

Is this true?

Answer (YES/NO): NO